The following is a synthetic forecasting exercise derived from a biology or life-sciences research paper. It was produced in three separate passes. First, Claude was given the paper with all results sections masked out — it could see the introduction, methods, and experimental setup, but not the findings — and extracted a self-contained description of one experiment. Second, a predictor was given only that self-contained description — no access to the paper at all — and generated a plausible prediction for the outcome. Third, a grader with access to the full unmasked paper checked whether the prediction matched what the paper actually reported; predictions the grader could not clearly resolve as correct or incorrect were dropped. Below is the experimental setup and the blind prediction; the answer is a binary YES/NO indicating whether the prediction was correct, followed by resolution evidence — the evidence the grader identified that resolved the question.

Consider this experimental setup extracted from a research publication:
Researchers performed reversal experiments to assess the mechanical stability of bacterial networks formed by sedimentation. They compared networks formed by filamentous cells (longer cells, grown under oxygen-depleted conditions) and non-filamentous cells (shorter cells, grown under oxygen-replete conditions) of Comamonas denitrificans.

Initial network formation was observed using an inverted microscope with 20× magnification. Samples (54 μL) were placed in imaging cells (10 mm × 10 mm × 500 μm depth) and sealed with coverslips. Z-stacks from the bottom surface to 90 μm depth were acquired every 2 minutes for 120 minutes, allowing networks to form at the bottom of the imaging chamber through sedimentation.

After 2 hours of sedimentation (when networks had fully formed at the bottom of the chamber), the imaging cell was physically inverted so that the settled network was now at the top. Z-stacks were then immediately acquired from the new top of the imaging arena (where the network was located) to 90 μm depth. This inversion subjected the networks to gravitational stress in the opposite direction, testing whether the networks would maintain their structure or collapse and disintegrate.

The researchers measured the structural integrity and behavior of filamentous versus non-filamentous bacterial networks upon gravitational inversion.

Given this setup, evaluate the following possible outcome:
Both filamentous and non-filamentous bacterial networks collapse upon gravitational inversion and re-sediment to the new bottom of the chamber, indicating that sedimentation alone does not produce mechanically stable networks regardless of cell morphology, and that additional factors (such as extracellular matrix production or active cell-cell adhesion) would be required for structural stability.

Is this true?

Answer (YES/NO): NO